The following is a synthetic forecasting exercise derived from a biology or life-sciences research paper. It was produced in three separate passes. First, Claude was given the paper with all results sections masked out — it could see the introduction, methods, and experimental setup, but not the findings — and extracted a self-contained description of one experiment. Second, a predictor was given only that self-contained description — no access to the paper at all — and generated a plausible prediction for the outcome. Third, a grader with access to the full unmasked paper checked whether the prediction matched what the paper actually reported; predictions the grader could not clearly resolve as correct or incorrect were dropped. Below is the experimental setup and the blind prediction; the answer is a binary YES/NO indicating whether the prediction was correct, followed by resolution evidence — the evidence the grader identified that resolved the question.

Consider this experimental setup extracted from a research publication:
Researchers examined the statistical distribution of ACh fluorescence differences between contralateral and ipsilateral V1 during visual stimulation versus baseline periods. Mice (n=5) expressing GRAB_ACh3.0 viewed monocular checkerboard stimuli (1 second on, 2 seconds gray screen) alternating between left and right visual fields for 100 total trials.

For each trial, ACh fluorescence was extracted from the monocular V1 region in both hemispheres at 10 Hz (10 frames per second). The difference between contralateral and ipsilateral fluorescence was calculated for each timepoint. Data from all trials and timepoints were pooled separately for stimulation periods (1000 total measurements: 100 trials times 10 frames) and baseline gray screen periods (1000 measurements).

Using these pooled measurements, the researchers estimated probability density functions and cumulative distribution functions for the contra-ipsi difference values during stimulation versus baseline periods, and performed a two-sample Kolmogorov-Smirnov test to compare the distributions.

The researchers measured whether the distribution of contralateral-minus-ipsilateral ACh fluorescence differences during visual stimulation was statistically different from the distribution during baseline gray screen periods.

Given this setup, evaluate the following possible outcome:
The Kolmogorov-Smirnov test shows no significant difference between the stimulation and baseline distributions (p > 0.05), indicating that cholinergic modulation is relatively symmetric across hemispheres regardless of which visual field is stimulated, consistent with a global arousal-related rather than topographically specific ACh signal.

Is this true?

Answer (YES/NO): NO